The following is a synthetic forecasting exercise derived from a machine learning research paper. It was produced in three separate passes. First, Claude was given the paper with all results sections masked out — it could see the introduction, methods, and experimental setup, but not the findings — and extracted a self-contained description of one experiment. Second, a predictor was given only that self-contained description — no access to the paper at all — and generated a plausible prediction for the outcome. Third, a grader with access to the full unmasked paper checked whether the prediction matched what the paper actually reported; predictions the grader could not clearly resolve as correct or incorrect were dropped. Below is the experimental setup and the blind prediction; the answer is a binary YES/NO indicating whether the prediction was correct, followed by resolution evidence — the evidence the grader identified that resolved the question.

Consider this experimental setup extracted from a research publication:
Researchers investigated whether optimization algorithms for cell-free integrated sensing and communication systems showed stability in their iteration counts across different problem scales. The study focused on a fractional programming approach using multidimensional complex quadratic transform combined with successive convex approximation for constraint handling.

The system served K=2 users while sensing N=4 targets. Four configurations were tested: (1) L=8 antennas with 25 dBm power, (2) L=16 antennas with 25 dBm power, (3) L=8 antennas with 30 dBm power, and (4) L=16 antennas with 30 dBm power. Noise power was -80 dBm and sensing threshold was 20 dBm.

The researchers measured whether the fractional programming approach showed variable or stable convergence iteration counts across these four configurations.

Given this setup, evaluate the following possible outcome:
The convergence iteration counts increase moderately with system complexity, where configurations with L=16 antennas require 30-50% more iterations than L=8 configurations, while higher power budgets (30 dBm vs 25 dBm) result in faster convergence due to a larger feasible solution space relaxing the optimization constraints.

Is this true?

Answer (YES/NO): NO